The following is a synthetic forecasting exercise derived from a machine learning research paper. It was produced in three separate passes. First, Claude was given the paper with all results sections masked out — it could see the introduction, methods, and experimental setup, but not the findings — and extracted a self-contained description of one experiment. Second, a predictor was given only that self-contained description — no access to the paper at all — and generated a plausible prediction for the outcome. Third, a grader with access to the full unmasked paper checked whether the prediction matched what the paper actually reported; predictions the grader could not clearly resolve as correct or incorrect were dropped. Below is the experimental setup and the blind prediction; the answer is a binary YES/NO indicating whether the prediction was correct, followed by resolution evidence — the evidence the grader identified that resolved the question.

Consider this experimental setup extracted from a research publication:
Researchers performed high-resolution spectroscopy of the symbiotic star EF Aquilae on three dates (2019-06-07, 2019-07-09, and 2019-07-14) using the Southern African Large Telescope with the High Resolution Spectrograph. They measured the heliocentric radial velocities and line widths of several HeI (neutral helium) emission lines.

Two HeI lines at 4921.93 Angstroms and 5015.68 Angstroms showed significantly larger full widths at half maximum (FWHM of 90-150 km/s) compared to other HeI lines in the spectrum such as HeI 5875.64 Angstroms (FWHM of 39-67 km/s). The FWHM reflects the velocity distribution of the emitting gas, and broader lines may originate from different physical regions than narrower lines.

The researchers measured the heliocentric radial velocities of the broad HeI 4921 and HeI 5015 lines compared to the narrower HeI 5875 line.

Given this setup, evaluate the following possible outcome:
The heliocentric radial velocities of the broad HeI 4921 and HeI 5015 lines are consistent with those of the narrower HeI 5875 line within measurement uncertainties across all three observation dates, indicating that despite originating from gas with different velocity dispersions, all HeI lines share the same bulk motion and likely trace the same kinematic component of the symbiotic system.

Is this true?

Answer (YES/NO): NO